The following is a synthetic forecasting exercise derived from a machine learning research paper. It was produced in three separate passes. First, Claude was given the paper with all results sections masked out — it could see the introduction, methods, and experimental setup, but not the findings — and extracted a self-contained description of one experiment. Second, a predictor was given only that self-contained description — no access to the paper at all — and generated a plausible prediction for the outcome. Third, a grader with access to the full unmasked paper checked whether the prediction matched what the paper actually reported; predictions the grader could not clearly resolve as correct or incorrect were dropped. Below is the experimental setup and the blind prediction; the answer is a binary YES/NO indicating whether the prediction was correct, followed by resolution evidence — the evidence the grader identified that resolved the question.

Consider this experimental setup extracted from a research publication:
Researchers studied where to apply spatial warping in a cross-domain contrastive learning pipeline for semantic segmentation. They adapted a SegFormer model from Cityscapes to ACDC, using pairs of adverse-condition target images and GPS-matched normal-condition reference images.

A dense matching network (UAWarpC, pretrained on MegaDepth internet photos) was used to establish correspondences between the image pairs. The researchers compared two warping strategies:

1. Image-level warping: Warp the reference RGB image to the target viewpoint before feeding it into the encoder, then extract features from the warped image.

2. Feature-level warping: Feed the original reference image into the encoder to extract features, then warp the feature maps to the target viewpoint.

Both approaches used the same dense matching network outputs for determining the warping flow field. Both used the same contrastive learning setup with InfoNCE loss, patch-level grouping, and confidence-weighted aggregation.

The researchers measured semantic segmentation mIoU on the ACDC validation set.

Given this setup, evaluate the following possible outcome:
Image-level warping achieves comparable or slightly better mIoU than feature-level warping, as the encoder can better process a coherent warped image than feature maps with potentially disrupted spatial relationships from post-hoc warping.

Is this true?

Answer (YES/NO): NO